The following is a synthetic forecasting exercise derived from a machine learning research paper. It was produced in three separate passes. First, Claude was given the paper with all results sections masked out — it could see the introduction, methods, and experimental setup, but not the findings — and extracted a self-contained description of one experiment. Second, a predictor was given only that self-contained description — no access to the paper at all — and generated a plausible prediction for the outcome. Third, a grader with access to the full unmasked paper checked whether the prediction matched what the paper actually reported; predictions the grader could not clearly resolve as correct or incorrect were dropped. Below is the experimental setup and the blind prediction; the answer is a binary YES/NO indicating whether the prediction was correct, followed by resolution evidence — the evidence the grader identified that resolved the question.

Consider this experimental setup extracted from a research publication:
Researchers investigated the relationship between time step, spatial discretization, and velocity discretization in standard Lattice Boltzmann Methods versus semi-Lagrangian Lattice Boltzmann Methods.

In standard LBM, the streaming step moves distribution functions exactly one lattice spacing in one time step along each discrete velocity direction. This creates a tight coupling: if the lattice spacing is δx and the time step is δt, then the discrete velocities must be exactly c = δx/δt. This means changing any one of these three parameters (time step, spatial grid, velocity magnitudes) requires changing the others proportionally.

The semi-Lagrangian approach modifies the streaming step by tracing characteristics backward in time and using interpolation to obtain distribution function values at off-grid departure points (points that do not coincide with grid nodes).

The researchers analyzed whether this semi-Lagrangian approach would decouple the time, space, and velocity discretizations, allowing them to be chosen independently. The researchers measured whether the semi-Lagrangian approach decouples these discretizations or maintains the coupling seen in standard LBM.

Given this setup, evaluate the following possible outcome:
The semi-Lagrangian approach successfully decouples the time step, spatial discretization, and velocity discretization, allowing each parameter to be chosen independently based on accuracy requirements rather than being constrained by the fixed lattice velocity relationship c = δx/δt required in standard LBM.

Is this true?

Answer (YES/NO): YES